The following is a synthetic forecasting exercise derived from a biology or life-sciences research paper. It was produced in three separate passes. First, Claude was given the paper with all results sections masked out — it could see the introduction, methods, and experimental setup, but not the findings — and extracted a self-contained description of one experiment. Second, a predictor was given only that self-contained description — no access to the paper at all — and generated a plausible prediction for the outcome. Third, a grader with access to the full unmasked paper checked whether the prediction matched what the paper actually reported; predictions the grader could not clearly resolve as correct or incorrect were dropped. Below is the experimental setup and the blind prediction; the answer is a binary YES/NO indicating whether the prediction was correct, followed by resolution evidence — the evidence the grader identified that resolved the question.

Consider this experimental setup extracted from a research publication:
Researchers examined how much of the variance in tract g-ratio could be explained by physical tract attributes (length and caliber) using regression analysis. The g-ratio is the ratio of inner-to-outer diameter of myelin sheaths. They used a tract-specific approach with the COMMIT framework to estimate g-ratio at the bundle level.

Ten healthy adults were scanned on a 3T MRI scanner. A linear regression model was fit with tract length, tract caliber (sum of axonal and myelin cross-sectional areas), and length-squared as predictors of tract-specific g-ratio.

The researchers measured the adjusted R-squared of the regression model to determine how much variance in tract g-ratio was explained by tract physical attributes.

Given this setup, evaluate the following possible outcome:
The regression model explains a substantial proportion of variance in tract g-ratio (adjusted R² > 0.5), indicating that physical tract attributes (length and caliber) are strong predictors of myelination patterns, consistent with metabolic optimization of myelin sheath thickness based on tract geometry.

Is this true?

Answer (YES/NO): NO